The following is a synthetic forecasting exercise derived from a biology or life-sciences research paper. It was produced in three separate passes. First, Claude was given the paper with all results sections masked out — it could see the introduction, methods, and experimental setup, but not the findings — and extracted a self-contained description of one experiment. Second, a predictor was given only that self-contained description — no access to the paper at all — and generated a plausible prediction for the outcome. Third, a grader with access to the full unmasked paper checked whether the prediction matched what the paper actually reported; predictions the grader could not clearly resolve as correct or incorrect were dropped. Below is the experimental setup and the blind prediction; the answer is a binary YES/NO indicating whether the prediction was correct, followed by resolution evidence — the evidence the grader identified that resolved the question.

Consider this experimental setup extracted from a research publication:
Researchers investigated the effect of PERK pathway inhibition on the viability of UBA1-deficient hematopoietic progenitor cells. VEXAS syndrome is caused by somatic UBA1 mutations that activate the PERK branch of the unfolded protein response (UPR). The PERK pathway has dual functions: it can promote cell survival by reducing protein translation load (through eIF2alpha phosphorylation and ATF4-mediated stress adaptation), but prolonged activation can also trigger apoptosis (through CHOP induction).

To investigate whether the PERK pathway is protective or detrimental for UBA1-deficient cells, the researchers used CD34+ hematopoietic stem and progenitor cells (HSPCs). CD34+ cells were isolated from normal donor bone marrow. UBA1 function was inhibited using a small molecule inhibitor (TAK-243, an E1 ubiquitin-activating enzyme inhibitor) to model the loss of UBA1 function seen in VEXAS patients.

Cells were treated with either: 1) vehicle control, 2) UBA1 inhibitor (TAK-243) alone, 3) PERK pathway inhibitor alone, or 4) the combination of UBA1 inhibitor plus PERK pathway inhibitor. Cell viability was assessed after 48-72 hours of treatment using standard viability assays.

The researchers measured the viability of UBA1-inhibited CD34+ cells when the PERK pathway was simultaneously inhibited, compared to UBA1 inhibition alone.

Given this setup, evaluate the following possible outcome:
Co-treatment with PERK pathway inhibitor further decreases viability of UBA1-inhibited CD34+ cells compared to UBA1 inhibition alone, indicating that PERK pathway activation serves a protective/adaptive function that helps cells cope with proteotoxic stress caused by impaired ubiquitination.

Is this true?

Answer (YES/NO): YES